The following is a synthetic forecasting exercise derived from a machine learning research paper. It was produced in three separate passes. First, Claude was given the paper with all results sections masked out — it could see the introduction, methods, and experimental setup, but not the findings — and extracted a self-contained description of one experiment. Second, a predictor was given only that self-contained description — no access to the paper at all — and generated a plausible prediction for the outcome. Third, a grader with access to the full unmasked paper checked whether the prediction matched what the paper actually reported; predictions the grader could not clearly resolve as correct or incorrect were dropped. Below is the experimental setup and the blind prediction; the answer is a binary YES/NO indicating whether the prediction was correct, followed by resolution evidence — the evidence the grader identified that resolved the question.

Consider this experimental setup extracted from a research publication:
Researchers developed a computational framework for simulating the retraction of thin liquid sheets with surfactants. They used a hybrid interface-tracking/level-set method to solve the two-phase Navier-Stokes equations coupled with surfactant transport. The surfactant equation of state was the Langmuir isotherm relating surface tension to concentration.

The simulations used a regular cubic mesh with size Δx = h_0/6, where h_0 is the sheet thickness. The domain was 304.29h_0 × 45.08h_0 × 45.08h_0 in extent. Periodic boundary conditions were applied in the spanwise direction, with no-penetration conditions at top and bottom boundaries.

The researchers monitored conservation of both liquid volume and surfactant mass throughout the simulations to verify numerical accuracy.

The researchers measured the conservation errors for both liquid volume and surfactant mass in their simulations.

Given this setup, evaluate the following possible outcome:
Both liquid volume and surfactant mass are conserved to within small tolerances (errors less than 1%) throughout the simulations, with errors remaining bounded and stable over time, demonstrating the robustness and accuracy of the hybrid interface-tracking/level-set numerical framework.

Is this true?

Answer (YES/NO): YES